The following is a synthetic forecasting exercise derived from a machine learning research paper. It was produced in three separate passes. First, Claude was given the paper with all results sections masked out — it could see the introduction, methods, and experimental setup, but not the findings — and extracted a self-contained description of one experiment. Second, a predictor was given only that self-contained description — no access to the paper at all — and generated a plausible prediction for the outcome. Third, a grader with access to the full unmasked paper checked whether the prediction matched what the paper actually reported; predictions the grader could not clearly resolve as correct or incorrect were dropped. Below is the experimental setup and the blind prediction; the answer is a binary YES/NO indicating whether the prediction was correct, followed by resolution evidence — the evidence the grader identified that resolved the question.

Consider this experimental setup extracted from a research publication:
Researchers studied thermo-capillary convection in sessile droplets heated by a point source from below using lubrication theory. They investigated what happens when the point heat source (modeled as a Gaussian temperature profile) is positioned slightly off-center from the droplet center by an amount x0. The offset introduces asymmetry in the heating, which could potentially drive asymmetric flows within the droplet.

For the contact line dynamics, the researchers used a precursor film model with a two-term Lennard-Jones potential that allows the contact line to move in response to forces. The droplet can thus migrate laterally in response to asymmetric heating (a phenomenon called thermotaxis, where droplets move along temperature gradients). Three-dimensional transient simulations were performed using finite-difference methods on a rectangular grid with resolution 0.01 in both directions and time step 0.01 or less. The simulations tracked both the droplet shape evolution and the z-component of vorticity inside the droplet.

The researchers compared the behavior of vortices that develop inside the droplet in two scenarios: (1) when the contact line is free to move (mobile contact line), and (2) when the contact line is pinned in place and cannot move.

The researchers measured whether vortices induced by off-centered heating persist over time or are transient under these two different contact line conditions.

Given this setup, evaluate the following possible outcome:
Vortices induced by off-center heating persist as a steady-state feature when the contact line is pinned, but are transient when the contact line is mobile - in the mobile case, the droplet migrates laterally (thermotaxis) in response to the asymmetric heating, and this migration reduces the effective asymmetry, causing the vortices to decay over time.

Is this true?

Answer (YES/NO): YES